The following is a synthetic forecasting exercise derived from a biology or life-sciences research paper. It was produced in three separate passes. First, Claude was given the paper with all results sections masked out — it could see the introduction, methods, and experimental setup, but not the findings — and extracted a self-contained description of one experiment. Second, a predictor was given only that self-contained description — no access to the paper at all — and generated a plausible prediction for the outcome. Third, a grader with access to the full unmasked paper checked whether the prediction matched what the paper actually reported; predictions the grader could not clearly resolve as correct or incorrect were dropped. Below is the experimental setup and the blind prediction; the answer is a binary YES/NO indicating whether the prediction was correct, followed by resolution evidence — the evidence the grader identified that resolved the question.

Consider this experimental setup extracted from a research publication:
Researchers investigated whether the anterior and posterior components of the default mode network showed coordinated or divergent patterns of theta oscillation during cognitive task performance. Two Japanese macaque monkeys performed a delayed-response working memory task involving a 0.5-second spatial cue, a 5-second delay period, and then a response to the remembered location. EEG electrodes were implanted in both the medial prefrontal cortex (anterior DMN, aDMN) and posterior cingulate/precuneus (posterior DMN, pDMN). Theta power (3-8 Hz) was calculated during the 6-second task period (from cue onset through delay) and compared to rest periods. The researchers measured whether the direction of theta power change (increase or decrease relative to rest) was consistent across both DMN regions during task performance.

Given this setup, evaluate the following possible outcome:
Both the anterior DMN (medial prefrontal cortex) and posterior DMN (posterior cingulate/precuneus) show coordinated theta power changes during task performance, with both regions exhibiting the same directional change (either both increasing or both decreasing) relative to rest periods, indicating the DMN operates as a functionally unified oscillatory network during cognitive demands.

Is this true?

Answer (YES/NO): NO